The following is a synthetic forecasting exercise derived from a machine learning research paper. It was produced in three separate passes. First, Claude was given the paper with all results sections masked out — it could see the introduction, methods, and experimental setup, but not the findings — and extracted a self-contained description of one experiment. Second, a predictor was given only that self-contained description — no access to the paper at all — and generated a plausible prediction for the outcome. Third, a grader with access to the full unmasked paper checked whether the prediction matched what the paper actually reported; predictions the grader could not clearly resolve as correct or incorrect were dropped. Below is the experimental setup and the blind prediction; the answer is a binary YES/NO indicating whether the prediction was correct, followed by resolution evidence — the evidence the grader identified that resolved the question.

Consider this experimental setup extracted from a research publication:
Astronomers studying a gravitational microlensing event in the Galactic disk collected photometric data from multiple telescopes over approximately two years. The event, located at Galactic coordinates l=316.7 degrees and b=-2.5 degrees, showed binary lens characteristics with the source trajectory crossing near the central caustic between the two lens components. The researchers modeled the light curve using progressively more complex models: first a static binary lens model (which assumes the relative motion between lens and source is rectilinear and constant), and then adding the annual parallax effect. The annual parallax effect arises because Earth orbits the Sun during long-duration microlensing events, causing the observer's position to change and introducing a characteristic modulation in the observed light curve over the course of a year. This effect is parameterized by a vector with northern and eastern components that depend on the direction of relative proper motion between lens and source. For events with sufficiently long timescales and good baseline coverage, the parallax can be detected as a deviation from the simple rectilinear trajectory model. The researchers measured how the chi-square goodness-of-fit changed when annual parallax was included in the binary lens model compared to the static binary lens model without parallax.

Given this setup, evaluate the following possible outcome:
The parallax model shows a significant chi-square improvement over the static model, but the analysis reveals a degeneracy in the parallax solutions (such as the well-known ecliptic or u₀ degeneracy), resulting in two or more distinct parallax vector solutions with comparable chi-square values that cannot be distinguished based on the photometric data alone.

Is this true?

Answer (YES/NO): YES